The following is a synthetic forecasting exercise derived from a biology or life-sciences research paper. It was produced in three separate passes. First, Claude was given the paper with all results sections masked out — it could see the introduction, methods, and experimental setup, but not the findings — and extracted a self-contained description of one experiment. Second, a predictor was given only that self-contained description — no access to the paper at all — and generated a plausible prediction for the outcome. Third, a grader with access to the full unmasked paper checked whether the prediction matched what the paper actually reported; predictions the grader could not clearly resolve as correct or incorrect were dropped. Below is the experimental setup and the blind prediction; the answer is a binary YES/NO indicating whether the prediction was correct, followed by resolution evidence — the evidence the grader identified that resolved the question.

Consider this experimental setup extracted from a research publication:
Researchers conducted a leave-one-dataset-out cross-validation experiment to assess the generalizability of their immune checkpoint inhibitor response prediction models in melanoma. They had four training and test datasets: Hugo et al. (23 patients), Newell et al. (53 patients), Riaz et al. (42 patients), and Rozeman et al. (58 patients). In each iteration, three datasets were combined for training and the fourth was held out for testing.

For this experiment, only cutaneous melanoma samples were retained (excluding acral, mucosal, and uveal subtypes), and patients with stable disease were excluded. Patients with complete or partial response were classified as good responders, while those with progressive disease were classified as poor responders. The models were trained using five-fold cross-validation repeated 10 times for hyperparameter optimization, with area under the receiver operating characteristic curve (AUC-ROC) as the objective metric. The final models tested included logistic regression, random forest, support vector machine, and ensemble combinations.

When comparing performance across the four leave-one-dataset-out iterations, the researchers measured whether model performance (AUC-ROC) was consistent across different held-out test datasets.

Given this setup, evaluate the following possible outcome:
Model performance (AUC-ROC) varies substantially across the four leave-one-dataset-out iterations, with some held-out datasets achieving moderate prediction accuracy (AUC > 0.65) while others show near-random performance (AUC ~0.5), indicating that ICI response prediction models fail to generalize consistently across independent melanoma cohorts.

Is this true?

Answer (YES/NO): YES